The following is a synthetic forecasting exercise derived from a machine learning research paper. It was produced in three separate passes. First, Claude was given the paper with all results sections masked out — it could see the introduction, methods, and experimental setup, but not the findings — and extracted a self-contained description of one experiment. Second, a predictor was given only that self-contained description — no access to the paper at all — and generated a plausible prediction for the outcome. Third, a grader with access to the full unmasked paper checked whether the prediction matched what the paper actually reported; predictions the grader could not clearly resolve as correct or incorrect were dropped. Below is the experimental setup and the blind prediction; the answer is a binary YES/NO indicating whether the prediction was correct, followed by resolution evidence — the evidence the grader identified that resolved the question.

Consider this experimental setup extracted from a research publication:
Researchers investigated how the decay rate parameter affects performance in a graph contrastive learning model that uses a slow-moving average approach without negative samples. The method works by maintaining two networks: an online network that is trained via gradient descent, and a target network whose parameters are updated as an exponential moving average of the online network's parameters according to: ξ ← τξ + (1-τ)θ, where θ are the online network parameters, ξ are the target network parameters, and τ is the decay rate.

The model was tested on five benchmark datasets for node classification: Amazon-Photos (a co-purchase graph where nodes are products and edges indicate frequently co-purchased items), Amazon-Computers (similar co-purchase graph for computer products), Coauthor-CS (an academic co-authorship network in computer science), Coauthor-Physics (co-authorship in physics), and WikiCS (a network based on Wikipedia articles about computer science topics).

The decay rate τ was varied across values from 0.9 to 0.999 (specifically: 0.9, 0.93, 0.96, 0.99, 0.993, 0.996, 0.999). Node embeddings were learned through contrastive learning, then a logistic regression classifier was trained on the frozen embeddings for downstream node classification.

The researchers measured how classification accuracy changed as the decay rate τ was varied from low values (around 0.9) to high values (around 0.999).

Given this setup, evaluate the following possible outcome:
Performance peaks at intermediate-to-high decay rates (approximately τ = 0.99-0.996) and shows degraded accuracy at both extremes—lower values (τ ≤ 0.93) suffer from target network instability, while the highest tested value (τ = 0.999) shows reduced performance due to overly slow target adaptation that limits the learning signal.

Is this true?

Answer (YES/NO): NO